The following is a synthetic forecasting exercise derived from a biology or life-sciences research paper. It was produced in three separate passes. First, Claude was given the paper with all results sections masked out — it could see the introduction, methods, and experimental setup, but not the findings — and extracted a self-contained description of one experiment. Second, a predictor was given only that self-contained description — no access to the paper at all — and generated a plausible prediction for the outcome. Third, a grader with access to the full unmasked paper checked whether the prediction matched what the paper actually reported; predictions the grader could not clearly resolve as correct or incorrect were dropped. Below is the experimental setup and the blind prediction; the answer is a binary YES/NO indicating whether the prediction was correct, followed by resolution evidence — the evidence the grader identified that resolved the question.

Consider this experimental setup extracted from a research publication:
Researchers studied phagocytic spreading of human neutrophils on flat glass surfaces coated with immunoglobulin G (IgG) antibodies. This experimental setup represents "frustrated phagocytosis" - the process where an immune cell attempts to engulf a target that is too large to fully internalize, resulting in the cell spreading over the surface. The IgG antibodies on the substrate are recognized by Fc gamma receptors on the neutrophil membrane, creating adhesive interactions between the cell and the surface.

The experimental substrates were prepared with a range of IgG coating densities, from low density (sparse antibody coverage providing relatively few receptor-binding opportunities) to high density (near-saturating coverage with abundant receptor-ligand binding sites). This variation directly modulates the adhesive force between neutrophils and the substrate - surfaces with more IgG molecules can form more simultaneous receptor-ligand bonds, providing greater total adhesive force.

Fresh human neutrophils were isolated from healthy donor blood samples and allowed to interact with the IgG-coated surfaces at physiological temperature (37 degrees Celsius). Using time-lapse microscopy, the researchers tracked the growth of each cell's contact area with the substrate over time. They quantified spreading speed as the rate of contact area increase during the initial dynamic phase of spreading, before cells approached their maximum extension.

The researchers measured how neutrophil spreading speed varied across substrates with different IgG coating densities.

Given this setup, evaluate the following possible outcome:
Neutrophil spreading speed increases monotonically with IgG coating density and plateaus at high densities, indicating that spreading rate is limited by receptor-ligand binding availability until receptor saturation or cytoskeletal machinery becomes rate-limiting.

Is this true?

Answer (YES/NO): NO